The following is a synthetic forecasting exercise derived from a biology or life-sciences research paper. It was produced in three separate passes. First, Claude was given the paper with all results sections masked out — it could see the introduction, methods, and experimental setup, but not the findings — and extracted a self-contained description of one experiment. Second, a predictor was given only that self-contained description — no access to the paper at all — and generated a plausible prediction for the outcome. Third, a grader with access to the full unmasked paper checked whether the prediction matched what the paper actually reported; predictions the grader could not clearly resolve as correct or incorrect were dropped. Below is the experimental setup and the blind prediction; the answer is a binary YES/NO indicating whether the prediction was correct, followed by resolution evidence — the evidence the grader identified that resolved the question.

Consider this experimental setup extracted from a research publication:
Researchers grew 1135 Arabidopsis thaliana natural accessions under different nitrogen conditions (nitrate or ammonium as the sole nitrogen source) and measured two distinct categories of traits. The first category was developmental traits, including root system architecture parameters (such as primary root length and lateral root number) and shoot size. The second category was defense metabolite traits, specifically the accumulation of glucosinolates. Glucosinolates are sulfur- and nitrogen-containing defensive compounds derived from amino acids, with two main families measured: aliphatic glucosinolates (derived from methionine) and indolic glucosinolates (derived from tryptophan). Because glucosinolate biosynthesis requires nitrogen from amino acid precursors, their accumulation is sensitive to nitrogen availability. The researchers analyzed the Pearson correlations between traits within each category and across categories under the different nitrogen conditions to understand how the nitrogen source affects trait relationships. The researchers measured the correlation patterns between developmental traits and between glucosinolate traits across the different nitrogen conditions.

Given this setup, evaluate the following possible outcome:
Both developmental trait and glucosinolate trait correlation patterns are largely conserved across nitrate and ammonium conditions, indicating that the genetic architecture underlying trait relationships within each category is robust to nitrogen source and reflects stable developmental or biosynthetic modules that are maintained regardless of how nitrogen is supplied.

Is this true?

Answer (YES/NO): NO